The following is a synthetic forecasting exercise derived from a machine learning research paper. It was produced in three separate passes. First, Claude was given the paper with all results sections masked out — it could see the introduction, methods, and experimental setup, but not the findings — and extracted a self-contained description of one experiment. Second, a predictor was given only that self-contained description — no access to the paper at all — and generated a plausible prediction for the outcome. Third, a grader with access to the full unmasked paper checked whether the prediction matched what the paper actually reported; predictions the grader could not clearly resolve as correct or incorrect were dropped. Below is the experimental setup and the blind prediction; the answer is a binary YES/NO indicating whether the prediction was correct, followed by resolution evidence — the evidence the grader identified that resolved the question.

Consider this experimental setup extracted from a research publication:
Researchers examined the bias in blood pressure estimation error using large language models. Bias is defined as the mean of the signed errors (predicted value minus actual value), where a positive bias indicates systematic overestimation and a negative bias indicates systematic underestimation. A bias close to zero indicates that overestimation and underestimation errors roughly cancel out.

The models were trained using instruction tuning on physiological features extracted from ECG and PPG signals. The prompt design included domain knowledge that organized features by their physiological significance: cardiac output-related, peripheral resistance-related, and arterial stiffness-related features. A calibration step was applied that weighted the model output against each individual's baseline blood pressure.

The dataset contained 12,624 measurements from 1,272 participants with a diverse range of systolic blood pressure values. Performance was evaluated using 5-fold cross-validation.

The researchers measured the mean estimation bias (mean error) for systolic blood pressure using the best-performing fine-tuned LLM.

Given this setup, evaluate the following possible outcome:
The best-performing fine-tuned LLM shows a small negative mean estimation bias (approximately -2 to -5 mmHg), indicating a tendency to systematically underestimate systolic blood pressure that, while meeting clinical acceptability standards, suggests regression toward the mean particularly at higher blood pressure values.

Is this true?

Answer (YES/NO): NO